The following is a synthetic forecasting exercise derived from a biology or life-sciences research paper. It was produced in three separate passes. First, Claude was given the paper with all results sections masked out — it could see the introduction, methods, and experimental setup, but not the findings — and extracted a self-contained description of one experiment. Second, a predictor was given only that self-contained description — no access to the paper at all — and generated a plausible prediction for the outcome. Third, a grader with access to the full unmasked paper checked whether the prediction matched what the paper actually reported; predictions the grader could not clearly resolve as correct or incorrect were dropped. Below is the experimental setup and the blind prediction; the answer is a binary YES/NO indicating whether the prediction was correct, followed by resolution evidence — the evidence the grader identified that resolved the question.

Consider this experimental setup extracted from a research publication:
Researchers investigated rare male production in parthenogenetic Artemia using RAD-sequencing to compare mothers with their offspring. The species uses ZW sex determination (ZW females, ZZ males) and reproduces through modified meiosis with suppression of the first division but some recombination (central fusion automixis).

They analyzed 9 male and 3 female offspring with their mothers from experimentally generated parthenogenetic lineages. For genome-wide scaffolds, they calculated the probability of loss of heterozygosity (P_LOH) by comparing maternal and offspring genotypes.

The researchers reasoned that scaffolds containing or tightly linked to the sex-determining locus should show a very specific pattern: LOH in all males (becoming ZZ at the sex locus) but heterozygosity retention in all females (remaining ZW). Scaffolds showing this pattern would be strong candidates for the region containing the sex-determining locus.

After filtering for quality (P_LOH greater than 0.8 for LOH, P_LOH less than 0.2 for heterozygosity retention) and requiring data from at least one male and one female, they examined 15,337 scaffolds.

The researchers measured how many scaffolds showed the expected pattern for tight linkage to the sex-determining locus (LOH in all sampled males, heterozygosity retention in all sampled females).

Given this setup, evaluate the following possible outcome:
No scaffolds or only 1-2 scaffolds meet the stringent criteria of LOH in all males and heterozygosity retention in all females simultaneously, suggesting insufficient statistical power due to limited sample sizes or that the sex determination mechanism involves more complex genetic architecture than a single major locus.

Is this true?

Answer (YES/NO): NO